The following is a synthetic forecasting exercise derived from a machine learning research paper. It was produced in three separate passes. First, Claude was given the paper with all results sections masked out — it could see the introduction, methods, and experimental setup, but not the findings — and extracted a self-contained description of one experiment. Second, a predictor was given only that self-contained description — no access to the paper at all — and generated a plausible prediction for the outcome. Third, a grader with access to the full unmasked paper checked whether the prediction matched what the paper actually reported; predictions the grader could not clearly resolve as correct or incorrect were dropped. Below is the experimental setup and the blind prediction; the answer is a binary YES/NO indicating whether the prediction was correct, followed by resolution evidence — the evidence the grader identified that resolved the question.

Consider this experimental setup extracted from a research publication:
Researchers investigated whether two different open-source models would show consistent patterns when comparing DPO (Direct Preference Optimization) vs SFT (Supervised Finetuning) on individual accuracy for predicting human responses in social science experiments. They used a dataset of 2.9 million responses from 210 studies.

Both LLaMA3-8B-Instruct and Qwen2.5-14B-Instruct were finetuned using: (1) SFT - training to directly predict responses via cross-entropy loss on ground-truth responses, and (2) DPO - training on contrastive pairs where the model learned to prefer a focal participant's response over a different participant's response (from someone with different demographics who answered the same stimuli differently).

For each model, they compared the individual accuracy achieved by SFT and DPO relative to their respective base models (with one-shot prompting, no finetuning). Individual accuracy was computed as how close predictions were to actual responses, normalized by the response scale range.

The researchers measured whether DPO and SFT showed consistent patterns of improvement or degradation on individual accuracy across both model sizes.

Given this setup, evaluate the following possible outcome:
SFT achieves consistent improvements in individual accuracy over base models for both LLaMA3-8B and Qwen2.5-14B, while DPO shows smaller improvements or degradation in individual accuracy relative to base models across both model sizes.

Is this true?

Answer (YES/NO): NO